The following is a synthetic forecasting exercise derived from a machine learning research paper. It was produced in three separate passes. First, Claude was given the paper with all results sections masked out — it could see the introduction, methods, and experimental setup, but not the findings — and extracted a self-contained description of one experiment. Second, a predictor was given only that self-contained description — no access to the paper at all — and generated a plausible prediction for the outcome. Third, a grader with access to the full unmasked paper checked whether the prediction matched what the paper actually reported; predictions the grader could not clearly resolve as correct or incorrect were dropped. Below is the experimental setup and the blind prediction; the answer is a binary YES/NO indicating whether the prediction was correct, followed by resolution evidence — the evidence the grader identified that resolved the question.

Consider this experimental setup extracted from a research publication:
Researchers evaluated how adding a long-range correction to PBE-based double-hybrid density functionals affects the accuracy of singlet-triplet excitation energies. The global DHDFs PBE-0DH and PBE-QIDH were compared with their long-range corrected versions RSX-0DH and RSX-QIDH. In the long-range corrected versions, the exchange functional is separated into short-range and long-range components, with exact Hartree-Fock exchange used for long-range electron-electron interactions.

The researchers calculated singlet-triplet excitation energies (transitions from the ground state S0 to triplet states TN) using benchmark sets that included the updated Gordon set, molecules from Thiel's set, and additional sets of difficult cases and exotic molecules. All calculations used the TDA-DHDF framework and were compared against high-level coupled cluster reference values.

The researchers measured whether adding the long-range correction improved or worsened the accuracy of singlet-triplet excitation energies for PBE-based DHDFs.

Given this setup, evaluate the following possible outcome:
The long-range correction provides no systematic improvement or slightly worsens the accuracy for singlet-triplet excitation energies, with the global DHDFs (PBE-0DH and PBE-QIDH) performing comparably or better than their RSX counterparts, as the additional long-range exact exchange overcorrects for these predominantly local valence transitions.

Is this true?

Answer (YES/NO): YES